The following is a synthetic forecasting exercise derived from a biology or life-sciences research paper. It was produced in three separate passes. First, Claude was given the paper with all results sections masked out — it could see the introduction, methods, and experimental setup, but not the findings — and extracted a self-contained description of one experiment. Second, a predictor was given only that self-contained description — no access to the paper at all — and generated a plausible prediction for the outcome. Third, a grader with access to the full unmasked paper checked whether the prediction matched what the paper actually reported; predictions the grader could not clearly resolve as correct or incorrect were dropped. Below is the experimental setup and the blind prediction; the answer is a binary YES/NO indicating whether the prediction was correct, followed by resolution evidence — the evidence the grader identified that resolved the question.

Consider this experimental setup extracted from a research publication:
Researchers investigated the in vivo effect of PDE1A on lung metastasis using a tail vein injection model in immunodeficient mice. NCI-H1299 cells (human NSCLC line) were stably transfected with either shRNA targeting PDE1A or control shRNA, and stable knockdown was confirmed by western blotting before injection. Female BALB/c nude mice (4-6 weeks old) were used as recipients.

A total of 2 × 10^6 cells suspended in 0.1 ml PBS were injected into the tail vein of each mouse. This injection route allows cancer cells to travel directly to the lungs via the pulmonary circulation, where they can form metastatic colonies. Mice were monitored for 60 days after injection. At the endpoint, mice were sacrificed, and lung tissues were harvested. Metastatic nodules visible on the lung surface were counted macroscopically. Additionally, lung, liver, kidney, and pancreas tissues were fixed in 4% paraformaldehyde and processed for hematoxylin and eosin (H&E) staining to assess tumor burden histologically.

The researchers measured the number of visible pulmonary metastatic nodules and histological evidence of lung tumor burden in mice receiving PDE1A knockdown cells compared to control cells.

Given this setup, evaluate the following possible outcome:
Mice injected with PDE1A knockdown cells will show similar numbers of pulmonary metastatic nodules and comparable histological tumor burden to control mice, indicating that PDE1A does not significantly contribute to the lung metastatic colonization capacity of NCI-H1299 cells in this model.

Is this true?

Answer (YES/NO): NO